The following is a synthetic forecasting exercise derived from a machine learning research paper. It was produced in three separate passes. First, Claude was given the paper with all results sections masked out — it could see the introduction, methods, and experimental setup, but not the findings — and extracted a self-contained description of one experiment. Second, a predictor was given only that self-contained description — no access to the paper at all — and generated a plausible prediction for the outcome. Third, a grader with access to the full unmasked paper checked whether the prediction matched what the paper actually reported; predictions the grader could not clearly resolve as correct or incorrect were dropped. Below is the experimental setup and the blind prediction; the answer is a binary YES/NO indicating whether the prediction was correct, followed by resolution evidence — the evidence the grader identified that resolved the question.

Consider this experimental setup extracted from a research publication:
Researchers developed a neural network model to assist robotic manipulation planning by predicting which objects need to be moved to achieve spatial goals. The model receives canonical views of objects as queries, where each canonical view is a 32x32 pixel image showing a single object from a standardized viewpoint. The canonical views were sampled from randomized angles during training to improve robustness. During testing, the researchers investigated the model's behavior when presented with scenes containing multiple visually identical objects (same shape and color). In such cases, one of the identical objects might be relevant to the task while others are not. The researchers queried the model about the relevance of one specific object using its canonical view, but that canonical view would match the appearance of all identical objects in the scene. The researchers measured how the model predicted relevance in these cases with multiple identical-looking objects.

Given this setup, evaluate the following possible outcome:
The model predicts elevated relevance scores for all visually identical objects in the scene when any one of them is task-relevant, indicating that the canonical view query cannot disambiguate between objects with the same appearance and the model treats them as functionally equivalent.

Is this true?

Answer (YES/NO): YES